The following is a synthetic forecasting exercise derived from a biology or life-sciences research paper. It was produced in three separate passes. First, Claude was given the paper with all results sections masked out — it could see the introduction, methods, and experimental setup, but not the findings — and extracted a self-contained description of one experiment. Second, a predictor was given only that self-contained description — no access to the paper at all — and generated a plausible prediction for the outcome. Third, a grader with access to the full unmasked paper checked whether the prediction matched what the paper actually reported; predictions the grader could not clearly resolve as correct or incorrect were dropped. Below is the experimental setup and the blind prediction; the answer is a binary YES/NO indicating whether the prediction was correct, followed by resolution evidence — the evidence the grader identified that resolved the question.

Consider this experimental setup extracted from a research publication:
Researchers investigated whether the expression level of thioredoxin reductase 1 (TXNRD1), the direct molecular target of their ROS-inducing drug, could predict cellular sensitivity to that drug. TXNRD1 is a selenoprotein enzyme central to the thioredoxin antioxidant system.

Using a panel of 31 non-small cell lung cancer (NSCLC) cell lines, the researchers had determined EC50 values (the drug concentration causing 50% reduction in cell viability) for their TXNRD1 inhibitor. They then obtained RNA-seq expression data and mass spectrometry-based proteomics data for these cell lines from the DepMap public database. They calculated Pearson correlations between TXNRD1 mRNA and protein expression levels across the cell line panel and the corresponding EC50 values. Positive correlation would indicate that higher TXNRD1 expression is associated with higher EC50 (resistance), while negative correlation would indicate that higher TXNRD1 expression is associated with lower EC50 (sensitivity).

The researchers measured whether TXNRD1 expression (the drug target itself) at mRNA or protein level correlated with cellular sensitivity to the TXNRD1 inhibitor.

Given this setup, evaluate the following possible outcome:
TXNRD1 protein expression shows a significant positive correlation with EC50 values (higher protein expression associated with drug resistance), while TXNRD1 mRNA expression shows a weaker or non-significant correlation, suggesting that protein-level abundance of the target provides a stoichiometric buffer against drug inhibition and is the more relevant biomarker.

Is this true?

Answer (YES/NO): NO